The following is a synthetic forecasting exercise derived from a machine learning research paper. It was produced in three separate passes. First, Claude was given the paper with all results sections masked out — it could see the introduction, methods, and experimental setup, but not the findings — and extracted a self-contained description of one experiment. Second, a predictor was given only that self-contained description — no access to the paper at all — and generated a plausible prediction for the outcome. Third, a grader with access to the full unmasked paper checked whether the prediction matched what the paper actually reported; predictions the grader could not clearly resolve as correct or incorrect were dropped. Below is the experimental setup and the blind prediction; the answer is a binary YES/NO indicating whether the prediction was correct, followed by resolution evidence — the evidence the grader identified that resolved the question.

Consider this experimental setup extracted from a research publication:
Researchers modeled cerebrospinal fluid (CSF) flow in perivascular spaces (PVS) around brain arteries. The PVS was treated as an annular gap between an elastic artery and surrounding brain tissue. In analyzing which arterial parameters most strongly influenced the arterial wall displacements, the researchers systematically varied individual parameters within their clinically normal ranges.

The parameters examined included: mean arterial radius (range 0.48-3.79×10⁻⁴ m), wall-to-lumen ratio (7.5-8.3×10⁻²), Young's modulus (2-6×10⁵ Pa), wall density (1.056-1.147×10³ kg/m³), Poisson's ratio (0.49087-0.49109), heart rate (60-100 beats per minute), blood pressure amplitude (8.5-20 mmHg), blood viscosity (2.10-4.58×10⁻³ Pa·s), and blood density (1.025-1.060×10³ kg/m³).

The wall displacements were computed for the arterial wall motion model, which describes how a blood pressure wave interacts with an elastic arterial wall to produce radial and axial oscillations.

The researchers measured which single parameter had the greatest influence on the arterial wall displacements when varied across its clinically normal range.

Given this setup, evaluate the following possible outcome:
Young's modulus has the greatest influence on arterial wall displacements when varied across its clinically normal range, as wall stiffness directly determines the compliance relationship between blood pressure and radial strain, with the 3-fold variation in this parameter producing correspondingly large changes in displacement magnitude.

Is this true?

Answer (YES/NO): YES